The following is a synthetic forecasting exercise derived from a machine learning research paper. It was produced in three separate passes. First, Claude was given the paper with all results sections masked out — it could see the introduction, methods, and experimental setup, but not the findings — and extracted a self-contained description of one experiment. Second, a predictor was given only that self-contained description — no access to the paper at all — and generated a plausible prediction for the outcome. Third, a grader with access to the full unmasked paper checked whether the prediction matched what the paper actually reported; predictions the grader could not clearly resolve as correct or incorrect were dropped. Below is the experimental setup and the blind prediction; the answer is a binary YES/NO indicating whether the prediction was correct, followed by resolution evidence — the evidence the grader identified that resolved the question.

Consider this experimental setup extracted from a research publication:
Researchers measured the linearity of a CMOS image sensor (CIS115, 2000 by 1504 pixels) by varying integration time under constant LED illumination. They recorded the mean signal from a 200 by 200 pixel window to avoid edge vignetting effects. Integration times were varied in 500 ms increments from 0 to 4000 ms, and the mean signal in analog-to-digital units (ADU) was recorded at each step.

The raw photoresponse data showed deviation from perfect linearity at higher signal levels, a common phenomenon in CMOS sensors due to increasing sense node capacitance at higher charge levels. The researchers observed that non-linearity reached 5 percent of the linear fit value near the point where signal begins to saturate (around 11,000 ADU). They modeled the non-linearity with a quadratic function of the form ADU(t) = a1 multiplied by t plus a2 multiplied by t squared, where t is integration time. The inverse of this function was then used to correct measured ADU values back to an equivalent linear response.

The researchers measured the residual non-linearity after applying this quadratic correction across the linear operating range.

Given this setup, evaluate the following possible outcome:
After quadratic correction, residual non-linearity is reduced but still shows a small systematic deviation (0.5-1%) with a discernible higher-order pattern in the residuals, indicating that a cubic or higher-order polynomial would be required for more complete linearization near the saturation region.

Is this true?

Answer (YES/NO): NO